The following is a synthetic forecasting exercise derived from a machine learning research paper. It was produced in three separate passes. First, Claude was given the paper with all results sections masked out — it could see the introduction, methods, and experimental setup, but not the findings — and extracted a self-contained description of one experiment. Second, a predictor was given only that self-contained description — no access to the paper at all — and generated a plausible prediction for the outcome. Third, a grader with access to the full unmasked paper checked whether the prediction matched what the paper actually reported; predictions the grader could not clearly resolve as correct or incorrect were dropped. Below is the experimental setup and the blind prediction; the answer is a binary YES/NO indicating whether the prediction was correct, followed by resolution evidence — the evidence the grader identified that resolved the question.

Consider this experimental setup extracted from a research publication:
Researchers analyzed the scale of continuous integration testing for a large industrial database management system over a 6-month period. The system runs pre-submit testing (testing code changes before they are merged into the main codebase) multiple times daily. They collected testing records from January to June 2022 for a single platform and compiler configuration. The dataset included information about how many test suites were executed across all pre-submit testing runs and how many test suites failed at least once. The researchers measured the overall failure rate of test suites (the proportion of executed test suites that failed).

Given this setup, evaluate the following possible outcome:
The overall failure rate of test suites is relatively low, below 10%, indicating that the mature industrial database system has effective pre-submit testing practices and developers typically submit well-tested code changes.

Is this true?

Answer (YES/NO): YES